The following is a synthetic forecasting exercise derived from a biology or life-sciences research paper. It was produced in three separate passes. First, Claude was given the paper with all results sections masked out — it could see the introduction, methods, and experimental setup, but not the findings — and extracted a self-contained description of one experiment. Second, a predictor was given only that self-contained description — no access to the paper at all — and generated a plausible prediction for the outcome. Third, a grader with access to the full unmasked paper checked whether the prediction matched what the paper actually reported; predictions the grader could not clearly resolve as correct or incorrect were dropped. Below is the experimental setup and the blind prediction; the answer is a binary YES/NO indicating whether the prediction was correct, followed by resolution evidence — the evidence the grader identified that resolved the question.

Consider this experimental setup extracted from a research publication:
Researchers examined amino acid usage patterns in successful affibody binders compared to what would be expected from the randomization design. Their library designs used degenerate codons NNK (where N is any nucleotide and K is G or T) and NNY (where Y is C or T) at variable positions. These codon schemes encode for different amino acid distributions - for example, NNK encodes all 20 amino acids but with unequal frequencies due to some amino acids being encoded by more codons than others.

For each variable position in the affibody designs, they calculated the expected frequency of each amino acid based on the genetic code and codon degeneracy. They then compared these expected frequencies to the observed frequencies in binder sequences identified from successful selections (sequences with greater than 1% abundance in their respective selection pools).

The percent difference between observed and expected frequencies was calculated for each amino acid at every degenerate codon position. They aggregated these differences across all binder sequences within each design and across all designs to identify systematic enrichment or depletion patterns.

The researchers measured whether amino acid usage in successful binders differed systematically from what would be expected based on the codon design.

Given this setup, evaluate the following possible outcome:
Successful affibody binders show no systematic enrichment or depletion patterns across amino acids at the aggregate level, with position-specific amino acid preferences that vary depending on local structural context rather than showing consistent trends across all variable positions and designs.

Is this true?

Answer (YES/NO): NO